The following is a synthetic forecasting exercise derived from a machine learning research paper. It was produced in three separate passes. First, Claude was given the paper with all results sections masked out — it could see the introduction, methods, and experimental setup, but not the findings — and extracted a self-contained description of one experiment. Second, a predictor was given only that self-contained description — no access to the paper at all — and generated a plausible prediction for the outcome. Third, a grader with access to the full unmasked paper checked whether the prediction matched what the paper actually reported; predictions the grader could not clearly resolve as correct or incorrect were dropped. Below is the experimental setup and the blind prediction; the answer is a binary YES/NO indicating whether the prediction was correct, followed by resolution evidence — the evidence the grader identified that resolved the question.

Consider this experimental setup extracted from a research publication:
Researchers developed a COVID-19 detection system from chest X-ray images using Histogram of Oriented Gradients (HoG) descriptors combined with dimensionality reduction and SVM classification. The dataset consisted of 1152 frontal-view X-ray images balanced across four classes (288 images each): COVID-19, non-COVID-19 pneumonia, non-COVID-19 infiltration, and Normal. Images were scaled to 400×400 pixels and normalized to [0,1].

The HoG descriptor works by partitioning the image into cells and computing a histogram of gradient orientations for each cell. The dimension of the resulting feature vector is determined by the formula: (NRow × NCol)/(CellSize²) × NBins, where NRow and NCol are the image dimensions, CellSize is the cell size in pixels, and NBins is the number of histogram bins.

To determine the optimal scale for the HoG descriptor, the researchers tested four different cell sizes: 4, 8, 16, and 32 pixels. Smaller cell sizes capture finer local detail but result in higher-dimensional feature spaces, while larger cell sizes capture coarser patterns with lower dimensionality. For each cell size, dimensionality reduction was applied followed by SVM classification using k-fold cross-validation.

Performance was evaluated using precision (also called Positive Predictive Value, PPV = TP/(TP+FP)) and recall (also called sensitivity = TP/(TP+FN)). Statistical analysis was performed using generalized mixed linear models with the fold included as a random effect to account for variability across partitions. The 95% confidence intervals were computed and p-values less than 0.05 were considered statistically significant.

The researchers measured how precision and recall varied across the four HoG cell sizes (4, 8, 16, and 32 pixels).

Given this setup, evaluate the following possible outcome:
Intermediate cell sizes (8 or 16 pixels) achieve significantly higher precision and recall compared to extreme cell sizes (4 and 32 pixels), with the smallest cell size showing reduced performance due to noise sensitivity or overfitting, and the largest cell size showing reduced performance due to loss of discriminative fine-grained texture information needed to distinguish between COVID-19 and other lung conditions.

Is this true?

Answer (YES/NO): NO